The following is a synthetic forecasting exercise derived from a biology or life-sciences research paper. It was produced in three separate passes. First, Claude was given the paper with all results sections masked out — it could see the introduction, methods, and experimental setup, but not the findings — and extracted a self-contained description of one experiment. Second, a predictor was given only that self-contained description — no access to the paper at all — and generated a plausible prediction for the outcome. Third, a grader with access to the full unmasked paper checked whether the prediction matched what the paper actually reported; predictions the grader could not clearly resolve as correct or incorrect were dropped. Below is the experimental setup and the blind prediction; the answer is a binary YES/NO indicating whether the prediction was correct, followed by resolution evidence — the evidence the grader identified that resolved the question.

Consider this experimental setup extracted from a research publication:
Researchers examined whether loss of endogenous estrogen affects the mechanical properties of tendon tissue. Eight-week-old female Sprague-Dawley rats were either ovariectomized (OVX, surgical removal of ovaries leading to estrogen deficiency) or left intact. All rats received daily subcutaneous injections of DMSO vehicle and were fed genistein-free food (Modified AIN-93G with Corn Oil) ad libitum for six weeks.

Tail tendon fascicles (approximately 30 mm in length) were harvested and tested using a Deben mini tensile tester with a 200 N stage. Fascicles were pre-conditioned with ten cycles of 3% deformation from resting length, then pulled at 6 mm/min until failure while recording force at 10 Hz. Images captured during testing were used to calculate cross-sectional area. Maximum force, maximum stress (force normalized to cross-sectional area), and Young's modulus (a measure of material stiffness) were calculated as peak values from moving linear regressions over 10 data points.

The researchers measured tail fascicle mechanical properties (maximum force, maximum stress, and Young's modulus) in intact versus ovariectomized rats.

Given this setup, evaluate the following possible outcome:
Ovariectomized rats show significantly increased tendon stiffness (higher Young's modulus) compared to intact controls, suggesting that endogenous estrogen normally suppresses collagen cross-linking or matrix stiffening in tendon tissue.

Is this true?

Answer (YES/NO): NO